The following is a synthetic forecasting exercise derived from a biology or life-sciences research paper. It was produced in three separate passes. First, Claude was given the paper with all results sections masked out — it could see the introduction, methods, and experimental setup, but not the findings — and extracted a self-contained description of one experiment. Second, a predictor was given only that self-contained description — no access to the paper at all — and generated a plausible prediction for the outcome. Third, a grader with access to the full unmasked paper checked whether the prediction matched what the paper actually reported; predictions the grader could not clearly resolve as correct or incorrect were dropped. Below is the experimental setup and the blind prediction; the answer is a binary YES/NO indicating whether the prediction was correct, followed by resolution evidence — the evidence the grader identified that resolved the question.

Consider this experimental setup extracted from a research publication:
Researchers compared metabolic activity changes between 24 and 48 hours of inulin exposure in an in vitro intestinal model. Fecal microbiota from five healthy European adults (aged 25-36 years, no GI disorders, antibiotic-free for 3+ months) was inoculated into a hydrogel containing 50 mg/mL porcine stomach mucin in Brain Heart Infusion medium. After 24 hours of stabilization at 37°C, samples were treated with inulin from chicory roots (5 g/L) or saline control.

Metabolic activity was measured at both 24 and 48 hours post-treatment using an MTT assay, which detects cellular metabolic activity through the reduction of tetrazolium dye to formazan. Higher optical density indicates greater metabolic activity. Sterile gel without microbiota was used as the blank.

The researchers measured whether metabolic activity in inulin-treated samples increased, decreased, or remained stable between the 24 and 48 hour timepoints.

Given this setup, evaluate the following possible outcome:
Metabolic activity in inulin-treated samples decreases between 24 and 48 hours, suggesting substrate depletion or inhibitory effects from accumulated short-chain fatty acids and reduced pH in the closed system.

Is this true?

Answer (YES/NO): YES